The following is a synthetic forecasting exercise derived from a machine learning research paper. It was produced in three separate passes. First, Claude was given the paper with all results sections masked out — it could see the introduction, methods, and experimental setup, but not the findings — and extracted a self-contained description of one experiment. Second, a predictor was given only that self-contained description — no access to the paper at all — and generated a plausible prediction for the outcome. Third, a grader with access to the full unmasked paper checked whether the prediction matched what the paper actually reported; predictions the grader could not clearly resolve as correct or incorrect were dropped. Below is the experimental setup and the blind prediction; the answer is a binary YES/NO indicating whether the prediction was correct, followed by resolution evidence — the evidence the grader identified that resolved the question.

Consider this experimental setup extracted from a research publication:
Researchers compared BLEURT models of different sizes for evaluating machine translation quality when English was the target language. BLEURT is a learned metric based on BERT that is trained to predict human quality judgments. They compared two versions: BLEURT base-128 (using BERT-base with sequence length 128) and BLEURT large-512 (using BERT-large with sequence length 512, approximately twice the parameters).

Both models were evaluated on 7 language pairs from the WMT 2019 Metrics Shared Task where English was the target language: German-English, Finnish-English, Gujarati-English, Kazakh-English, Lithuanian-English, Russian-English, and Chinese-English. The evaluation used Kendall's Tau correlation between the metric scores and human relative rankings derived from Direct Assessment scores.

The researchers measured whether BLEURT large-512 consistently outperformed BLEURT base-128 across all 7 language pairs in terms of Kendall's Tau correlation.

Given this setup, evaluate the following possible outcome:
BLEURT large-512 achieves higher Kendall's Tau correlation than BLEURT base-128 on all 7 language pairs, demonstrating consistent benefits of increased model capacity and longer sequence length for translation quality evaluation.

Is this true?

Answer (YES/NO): NO